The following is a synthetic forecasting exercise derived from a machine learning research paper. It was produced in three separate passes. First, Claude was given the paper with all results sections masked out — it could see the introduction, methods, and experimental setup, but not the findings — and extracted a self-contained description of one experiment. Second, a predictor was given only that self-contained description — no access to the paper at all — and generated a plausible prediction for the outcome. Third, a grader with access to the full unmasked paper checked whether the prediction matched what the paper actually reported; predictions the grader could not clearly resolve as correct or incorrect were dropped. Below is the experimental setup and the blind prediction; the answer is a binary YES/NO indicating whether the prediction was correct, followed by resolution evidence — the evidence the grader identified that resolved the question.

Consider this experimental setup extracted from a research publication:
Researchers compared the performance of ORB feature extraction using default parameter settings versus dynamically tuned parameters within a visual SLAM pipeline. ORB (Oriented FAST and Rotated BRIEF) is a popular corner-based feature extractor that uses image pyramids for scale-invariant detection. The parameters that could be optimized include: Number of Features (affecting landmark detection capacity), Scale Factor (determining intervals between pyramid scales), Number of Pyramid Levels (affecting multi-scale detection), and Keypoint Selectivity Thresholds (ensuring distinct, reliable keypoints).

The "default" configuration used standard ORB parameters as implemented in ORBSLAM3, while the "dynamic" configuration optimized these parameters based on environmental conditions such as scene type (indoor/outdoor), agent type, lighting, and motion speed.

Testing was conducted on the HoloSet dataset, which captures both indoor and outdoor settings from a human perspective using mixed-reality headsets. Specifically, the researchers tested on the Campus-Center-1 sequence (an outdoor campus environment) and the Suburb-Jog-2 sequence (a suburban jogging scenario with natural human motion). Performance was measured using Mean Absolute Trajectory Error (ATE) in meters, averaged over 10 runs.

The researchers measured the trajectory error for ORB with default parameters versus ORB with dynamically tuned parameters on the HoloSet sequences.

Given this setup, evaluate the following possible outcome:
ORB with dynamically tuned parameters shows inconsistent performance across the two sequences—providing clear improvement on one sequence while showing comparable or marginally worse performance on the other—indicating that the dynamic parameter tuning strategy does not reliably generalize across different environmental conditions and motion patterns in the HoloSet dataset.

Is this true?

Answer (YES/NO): NO